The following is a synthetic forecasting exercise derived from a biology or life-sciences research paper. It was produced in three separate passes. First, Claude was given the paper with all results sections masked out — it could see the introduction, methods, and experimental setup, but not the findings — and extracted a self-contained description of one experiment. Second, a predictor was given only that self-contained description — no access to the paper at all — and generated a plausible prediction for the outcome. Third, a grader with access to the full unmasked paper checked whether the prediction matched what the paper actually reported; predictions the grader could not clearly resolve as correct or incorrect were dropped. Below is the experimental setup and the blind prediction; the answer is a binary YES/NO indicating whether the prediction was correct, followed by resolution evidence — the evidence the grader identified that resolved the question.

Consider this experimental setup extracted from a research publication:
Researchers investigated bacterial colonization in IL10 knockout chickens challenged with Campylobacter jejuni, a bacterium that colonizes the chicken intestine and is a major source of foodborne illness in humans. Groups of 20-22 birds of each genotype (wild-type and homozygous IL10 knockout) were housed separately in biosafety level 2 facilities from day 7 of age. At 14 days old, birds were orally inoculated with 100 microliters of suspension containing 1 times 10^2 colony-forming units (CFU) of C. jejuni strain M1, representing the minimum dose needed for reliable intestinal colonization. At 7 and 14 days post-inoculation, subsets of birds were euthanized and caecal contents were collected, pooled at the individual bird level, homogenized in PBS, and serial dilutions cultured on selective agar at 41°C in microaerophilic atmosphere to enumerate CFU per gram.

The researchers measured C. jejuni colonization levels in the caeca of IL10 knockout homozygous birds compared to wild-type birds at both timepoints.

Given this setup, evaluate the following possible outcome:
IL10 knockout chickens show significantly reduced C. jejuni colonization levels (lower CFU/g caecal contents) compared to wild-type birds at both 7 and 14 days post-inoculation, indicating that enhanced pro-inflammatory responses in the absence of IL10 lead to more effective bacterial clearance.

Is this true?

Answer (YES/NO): NO